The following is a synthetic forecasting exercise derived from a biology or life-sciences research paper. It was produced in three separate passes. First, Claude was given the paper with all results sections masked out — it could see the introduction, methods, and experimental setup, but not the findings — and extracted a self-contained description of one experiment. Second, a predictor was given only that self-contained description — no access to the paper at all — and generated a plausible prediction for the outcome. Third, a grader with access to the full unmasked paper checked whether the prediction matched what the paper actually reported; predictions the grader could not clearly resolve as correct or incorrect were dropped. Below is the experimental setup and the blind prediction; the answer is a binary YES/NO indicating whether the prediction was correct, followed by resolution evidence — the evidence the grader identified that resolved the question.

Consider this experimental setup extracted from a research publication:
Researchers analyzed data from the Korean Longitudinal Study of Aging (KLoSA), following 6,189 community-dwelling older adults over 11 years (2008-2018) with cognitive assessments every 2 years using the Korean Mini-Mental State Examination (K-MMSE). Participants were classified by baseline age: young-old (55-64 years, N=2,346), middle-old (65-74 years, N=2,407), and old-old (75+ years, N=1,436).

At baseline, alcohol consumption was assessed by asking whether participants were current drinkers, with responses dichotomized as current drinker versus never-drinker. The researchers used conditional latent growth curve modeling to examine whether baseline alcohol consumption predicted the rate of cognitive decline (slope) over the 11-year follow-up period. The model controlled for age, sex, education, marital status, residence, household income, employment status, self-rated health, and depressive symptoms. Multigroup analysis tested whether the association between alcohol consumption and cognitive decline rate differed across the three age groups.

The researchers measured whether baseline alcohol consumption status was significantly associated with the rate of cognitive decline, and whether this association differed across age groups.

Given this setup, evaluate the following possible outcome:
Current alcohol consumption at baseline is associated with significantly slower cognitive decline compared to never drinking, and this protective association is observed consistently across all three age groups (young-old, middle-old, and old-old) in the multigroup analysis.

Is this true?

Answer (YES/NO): NO